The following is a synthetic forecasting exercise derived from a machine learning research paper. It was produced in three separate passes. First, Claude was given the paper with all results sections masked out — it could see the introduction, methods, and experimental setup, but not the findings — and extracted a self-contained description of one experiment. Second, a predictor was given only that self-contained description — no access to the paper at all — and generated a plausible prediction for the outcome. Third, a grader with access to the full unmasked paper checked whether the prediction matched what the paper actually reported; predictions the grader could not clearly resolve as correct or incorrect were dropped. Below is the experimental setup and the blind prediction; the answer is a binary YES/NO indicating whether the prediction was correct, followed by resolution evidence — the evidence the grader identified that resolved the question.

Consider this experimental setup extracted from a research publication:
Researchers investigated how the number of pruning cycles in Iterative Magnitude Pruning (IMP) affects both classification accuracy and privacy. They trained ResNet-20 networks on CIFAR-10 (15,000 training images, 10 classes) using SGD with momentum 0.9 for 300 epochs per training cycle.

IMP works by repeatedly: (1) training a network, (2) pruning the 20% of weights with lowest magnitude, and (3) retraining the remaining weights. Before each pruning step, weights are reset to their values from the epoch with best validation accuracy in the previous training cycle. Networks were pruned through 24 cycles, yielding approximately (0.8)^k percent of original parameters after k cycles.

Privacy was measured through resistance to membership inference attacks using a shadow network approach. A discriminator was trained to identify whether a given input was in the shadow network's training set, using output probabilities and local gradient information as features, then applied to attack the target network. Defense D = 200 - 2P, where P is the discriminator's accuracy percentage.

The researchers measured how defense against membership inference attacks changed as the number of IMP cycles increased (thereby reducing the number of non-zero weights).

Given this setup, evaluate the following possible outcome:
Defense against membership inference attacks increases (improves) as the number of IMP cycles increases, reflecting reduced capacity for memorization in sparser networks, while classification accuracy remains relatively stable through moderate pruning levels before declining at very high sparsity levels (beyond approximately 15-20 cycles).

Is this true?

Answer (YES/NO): NO